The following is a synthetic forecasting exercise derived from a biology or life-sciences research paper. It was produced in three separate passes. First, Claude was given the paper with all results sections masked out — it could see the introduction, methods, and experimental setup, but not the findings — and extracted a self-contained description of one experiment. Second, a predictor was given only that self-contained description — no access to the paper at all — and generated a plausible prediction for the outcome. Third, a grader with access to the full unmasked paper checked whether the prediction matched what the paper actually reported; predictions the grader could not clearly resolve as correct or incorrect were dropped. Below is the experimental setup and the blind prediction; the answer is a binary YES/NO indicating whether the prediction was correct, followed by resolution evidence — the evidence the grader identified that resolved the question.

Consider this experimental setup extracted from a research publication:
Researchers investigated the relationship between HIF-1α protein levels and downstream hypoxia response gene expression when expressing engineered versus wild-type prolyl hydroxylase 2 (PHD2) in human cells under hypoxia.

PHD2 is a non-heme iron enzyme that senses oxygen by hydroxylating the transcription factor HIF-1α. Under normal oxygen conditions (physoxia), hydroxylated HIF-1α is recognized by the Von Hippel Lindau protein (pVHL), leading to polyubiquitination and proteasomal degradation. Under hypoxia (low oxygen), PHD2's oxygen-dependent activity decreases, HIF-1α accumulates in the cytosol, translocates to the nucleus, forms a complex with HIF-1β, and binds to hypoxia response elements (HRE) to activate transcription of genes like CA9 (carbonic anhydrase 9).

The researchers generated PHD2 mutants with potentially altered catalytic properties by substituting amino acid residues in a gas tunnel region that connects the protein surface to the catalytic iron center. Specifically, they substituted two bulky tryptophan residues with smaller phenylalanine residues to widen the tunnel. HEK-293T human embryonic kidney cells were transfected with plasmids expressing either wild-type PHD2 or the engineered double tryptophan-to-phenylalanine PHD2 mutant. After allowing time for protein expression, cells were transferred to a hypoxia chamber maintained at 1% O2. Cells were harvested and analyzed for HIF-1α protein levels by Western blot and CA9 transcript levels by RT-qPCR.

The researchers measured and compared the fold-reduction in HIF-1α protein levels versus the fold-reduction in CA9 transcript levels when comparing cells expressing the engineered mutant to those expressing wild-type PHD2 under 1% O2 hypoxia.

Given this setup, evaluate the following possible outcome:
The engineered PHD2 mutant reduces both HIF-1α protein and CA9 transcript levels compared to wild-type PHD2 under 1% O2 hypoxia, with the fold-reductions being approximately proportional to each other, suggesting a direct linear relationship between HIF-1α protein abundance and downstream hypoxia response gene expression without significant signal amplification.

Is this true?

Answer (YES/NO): NO